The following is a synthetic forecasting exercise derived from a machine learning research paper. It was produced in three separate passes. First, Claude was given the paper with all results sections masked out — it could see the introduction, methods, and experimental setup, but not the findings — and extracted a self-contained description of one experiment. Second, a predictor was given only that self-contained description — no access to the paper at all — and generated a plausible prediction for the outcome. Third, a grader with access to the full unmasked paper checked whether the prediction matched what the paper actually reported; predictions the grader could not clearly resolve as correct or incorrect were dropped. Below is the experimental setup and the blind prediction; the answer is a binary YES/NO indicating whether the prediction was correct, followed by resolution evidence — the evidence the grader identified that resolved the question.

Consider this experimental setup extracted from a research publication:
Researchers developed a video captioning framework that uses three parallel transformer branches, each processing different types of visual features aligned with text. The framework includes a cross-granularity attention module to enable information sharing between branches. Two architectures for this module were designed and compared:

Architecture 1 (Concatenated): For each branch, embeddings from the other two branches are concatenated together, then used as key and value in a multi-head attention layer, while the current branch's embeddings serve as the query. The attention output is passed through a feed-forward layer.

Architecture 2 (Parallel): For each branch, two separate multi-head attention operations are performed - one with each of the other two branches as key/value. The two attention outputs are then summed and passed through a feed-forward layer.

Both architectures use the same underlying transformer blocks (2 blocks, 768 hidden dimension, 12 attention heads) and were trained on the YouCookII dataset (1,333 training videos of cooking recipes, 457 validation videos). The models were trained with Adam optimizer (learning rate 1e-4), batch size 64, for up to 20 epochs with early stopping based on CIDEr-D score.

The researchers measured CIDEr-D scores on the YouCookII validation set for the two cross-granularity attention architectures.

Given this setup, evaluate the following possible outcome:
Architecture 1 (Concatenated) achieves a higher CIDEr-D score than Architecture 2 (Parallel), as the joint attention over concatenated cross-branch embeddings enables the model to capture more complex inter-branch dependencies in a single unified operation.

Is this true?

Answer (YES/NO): NO